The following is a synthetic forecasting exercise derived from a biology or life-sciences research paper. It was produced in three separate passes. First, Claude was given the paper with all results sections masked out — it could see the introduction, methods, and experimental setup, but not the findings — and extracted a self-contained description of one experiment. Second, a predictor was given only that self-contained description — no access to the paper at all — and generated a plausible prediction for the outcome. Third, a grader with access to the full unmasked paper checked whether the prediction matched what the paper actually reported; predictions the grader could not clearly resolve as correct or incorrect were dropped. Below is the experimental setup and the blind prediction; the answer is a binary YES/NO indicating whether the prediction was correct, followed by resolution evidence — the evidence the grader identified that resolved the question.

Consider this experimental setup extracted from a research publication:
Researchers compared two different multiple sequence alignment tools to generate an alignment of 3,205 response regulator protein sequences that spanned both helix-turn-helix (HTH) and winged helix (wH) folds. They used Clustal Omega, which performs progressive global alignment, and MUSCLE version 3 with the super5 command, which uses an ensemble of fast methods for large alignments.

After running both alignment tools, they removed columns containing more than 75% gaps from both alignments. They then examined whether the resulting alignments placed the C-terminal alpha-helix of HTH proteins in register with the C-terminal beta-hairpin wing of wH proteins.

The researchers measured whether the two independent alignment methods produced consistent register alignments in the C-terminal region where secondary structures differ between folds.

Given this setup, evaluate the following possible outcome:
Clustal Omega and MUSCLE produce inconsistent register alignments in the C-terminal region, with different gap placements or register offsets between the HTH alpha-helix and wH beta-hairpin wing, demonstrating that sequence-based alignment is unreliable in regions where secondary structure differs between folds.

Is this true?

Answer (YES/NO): NO